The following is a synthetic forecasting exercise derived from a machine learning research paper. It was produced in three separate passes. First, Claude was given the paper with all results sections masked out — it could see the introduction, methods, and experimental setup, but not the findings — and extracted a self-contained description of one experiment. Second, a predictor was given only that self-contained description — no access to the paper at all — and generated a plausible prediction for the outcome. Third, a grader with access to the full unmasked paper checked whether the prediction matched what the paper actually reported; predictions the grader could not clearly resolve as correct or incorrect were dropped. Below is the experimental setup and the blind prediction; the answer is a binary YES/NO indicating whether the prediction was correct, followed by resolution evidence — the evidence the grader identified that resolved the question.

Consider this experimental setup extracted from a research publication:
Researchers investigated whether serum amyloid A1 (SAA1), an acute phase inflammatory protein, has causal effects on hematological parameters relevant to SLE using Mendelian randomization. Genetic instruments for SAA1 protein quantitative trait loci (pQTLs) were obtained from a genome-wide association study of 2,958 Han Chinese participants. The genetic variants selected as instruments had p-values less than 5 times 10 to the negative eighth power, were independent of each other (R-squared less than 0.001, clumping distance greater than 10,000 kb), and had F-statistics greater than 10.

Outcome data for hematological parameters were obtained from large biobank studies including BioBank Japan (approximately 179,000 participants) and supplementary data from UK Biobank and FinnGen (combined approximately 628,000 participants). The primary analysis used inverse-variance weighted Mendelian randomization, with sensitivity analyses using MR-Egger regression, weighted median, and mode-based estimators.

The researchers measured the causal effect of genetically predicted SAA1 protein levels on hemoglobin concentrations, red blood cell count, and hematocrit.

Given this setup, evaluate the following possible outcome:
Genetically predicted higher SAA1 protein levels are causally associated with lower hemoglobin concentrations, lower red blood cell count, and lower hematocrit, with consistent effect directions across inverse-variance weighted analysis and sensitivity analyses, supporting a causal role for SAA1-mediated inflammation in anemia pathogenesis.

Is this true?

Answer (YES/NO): YES